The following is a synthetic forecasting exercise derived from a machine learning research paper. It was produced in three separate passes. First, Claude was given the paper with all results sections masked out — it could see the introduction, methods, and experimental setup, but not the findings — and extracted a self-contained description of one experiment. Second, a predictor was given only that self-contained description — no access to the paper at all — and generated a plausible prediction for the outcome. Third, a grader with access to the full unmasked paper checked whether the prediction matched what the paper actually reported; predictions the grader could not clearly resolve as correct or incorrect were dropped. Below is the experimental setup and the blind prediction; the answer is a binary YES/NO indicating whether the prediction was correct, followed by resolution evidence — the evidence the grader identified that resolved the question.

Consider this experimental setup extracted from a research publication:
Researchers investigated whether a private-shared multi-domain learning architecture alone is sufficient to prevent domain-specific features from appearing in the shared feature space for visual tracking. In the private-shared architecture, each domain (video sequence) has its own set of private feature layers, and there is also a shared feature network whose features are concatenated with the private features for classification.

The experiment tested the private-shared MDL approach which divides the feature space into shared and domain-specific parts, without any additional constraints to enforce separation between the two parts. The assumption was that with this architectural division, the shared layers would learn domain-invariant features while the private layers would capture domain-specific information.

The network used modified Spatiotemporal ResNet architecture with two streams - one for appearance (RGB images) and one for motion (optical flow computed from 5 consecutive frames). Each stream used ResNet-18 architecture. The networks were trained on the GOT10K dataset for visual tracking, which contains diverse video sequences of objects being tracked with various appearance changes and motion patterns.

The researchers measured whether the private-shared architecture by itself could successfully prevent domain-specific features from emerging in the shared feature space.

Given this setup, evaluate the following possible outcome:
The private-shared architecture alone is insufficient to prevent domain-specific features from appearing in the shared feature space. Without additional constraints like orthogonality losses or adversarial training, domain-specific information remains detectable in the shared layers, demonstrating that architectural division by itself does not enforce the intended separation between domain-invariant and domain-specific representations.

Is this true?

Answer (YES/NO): YES